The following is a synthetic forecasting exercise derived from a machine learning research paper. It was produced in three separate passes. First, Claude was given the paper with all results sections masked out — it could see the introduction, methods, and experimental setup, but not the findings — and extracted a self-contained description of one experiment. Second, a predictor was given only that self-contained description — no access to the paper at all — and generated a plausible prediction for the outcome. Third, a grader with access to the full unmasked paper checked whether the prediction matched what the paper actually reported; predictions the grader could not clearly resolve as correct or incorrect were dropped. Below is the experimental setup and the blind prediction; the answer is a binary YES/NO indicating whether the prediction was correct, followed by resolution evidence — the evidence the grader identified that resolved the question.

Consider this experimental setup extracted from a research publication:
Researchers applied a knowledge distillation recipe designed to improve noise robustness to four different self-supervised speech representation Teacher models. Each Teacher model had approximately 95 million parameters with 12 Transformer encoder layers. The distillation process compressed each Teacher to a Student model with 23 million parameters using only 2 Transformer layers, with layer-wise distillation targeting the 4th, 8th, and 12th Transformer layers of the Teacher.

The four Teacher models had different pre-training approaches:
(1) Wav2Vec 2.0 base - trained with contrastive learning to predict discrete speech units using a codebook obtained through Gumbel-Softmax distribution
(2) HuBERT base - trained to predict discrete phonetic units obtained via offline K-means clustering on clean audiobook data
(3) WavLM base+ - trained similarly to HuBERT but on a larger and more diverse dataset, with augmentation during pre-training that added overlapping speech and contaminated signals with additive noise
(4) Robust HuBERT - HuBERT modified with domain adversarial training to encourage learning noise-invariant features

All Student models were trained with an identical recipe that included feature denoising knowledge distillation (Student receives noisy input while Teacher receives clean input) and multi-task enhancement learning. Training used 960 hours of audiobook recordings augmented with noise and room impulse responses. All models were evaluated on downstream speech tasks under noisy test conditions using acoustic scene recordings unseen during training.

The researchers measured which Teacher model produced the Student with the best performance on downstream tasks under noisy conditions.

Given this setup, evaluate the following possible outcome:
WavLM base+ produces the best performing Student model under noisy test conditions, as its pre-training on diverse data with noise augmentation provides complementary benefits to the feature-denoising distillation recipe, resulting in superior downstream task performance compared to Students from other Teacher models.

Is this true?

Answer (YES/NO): NO